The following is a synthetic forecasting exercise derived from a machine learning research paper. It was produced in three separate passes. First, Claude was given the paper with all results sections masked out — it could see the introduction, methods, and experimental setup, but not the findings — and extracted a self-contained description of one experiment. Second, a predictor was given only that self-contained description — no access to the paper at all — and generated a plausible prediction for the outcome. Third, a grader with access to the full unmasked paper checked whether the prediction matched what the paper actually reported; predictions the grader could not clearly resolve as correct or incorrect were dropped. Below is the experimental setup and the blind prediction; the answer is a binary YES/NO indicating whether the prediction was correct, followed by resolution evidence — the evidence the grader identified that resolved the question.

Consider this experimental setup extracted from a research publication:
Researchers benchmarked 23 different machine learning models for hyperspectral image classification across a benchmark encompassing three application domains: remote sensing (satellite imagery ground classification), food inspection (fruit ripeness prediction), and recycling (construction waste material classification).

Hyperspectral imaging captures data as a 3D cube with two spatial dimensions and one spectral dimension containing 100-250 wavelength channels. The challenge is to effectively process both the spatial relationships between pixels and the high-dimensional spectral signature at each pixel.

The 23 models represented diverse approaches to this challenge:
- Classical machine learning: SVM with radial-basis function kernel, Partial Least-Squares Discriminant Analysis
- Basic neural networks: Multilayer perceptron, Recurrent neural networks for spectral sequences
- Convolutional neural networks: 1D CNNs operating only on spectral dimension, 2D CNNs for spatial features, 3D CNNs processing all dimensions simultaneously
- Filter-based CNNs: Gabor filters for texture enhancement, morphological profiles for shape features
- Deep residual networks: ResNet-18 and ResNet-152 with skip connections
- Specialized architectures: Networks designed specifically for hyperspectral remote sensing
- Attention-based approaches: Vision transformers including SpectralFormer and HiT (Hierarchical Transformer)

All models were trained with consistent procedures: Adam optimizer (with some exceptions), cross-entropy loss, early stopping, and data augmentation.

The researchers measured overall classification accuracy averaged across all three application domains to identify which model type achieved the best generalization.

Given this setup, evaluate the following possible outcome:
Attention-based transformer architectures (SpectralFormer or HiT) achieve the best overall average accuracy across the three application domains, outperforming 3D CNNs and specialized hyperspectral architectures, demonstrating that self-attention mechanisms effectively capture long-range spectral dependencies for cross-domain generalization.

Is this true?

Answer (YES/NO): NO